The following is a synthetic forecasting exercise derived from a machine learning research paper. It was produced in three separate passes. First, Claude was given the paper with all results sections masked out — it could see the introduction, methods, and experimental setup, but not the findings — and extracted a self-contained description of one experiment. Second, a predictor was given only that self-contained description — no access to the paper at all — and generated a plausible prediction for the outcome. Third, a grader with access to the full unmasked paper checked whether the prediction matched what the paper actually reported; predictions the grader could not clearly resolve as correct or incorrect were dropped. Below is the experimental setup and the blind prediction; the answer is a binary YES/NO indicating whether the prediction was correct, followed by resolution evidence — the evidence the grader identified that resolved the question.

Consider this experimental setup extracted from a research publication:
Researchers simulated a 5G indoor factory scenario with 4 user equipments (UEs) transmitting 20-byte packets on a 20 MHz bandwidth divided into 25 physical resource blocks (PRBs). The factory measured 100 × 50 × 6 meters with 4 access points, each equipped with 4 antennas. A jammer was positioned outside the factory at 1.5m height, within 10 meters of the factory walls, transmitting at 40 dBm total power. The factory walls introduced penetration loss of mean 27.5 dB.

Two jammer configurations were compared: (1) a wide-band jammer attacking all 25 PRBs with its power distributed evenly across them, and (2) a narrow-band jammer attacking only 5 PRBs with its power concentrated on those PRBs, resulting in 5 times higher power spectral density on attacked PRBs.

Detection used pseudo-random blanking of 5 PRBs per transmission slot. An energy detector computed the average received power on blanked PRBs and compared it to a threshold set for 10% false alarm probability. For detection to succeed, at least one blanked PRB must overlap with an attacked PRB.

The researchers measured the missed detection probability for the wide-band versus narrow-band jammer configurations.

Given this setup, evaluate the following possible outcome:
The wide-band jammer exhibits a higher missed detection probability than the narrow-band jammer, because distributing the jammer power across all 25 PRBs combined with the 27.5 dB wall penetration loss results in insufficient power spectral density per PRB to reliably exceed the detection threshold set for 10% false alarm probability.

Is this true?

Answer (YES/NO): NO